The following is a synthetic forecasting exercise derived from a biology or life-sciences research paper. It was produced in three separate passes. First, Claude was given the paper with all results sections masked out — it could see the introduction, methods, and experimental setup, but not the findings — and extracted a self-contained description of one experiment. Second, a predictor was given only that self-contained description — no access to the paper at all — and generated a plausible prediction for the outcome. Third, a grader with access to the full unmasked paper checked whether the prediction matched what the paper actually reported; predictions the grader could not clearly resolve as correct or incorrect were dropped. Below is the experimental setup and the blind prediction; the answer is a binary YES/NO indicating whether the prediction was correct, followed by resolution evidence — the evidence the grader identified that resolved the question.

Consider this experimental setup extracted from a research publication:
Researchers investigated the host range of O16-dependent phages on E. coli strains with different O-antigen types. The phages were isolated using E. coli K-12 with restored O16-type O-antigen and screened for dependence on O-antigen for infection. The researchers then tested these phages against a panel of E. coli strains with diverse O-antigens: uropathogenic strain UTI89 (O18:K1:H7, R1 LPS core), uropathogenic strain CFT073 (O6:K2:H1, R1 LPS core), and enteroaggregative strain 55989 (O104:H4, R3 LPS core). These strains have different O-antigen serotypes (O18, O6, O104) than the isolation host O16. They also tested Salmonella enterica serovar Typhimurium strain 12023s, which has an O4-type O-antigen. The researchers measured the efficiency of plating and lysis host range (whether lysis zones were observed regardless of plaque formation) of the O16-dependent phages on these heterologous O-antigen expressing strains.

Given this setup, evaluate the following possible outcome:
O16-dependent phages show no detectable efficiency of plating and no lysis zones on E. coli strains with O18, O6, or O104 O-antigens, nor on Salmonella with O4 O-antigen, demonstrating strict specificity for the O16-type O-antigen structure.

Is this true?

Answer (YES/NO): NO